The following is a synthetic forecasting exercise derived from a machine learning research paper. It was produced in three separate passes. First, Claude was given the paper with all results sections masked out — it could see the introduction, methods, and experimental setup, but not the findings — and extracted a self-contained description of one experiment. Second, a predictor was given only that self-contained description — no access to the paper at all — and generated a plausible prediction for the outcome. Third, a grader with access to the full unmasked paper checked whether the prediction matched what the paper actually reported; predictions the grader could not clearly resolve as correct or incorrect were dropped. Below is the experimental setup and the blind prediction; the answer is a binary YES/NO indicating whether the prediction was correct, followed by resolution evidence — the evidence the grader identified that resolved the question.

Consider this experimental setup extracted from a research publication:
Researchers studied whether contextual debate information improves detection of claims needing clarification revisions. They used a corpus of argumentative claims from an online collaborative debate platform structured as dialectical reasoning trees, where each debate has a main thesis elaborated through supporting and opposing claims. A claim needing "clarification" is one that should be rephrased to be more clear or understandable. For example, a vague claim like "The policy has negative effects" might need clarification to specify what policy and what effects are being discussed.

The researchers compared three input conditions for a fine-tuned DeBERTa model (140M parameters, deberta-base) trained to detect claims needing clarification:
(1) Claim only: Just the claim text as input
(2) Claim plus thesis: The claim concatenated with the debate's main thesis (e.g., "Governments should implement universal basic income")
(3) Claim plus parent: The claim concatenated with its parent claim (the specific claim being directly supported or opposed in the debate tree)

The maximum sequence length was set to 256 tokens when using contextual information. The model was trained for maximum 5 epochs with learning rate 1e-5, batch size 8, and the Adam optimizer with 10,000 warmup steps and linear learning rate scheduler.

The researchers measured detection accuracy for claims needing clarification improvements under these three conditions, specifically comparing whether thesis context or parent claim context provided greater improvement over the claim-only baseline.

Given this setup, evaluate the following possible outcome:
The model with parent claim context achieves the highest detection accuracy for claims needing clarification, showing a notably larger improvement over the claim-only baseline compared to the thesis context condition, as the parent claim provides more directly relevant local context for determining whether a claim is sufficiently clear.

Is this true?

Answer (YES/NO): NO